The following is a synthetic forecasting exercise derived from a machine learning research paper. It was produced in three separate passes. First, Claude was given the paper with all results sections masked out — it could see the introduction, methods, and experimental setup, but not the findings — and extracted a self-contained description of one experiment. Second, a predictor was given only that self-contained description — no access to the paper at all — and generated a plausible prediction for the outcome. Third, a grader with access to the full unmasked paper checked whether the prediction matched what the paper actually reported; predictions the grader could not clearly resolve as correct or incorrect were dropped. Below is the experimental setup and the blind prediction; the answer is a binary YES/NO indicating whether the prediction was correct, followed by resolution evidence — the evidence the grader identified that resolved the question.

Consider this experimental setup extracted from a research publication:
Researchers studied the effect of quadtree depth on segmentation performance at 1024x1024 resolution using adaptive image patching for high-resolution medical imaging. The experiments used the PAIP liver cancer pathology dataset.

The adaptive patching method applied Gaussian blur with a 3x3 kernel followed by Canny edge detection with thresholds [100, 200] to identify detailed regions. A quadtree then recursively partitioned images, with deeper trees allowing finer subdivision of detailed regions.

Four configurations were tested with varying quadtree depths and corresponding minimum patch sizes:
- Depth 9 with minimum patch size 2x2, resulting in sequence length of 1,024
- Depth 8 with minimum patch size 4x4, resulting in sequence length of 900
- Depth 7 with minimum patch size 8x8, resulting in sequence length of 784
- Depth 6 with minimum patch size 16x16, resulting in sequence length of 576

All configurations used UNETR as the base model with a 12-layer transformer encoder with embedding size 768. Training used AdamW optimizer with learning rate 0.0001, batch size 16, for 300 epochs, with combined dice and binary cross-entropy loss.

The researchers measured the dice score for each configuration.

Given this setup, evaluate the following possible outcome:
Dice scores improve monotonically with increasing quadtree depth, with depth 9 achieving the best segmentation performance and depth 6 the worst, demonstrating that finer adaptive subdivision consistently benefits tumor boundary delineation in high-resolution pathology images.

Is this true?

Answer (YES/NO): YES